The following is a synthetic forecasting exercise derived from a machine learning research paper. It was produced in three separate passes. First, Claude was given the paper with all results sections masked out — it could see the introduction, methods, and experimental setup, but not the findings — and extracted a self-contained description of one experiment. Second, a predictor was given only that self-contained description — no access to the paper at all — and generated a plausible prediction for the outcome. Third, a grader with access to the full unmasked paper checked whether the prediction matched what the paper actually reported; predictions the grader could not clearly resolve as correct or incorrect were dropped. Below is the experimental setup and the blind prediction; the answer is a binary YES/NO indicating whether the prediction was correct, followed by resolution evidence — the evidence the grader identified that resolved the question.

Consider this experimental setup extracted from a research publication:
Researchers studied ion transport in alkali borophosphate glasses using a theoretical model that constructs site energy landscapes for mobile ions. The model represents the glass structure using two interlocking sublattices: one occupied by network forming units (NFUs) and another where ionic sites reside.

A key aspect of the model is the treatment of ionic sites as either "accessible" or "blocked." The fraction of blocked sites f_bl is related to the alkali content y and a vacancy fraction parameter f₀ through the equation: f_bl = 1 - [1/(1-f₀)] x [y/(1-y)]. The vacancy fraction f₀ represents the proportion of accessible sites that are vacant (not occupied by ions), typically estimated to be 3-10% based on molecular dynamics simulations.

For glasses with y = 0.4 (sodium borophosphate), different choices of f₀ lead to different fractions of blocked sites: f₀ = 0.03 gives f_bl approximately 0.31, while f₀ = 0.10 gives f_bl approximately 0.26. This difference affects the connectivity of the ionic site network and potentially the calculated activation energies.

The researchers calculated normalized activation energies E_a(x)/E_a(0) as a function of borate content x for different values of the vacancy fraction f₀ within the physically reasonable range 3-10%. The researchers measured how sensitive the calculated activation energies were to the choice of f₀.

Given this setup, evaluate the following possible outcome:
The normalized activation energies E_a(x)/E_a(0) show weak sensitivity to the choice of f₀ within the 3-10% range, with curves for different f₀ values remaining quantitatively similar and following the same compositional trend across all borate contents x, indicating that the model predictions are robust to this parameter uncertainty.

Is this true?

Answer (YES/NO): YES